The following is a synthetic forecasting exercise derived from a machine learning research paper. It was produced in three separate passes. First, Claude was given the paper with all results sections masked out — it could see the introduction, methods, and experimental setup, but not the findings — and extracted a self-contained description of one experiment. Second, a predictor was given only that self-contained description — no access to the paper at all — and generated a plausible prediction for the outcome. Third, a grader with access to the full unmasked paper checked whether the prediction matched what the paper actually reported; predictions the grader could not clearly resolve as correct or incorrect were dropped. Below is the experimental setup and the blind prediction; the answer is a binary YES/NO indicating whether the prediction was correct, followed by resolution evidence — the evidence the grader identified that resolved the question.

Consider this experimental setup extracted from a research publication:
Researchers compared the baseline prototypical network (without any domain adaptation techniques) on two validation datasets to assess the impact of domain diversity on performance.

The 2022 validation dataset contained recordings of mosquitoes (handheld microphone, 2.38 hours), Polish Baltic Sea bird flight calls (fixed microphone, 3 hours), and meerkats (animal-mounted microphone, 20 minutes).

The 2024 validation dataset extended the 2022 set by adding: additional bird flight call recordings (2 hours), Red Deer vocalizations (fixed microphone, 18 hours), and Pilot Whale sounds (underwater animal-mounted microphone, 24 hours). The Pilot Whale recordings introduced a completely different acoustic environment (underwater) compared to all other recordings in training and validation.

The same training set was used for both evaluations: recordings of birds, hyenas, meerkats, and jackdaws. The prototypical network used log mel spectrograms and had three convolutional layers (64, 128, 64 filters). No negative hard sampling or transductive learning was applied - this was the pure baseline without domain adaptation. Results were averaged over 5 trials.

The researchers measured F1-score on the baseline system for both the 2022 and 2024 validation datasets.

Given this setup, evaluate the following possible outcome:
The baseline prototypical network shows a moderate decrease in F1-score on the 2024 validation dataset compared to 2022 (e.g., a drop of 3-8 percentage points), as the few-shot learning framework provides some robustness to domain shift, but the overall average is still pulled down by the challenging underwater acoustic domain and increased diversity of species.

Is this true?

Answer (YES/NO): NO